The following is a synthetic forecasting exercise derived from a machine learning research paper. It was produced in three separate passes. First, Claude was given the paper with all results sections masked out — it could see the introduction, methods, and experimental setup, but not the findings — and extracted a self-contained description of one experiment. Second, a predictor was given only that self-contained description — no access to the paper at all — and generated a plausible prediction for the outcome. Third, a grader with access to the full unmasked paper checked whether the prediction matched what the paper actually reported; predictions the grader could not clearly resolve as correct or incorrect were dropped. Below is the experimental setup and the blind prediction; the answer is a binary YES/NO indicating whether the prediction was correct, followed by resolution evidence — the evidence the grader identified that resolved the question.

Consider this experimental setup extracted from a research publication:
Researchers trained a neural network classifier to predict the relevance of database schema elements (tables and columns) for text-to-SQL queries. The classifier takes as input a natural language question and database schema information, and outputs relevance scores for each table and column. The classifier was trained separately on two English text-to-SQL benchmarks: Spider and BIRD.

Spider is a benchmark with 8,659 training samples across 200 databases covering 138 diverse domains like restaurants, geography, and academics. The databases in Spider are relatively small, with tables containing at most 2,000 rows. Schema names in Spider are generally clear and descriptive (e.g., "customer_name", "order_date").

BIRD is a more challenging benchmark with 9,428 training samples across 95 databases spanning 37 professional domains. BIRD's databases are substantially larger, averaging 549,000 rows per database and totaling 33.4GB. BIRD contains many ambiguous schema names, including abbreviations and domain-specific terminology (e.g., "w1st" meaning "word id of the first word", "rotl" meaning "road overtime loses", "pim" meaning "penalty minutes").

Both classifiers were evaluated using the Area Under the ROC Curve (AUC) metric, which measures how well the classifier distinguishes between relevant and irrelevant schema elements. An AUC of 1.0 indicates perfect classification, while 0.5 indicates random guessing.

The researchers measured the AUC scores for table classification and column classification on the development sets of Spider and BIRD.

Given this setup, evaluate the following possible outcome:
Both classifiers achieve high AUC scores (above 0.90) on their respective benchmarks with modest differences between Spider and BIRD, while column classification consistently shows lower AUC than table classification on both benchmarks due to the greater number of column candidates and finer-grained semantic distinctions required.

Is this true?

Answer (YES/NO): NO